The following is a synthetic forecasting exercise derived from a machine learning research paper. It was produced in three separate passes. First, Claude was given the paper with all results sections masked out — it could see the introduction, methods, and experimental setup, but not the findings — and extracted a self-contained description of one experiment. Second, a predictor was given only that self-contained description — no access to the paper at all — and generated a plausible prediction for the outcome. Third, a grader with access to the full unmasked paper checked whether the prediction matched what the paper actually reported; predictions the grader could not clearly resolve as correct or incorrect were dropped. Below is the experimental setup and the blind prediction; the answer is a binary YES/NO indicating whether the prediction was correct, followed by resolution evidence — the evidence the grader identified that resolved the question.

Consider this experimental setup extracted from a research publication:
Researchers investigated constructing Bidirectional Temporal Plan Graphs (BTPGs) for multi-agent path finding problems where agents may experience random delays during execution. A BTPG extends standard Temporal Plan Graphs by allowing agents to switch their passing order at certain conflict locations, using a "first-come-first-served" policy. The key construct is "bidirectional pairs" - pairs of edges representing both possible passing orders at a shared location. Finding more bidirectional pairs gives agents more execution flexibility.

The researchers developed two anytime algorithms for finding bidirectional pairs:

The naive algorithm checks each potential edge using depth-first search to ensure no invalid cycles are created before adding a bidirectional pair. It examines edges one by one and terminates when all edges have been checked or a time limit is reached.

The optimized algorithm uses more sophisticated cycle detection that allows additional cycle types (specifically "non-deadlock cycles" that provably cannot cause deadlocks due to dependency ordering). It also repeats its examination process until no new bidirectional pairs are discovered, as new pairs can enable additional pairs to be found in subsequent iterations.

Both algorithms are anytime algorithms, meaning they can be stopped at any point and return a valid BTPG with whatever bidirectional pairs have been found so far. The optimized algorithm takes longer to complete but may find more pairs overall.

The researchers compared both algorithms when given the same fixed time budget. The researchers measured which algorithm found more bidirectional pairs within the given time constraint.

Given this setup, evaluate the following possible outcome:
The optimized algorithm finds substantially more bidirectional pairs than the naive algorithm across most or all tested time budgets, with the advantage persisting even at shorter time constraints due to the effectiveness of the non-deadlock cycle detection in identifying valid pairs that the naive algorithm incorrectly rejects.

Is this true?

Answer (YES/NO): YES